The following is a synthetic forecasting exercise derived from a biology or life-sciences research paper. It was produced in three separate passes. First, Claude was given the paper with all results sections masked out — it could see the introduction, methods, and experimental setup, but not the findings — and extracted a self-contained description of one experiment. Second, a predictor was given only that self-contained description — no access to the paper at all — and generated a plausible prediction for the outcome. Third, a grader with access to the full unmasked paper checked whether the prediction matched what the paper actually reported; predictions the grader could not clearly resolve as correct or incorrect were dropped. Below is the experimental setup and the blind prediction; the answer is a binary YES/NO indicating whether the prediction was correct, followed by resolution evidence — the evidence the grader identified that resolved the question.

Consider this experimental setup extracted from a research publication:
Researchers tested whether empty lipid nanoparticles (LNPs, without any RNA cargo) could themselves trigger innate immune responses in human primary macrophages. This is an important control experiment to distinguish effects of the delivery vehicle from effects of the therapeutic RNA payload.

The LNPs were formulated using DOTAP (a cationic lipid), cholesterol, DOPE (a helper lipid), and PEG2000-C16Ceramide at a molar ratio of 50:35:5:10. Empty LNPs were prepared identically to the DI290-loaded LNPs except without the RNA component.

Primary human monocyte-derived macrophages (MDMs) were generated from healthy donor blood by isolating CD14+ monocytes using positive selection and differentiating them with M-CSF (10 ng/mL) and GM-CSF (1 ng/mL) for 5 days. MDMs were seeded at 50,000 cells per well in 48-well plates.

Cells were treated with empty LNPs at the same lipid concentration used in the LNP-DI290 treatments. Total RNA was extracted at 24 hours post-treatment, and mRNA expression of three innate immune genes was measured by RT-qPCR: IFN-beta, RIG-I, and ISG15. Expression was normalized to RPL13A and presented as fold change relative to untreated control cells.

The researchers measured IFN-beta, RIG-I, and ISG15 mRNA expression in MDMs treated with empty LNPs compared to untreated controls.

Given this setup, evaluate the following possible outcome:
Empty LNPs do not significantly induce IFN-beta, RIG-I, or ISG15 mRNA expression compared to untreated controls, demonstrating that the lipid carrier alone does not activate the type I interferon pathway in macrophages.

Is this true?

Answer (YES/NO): YES